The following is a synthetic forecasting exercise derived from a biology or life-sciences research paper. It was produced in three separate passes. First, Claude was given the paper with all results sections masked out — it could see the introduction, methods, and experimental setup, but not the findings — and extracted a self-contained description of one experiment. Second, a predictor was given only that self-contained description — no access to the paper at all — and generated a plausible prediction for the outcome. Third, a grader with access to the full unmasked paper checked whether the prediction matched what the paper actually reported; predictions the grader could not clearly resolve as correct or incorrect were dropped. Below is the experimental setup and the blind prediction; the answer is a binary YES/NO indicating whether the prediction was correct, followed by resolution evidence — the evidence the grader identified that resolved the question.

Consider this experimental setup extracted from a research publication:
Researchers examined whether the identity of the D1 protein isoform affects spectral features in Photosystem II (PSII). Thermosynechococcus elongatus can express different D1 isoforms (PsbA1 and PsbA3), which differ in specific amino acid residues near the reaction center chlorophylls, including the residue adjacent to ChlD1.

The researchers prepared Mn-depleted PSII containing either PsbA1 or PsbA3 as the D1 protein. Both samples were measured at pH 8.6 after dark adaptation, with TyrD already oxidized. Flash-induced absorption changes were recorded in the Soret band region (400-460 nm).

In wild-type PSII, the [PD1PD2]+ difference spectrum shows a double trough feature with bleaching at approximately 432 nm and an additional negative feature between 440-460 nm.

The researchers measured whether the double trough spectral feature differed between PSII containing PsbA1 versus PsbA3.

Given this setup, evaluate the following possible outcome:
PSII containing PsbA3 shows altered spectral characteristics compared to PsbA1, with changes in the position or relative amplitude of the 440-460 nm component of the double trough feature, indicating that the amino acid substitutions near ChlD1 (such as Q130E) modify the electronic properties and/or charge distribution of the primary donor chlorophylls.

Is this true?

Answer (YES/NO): NO